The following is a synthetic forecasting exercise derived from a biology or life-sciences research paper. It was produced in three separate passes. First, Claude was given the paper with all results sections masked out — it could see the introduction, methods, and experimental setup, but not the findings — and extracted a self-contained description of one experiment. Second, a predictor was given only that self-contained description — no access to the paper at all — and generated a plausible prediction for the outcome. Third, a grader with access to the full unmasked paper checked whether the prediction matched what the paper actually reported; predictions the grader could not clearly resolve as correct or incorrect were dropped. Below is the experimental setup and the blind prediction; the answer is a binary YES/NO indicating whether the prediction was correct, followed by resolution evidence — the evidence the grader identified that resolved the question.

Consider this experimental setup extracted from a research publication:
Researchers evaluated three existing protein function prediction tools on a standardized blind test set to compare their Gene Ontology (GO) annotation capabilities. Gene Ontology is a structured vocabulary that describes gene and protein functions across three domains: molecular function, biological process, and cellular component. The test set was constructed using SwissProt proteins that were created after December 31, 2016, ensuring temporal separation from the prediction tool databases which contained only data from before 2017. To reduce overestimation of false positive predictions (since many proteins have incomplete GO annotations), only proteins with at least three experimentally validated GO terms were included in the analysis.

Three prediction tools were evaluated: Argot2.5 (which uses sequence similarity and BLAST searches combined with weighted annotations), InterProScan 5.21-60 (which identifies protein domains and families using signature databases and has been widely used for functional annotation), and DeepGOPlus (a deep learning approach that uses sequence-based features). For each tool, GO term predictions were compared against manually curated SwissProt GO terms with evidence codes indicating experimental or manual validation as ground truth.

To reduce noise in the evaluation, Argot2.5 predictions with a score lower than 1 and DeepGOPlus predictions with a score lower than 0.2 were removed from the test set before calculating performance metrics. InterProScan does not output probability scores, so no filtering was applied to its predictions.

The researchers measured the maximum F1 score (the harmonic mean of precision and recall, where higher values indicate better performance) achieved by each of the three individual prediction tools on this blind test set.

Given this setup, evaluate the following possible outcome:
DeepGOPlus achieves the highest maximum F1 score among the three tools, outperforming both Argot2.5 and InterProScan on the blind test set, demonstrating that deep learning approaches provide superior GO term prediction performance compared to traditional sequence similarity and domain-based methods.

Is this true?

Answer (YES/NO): YES